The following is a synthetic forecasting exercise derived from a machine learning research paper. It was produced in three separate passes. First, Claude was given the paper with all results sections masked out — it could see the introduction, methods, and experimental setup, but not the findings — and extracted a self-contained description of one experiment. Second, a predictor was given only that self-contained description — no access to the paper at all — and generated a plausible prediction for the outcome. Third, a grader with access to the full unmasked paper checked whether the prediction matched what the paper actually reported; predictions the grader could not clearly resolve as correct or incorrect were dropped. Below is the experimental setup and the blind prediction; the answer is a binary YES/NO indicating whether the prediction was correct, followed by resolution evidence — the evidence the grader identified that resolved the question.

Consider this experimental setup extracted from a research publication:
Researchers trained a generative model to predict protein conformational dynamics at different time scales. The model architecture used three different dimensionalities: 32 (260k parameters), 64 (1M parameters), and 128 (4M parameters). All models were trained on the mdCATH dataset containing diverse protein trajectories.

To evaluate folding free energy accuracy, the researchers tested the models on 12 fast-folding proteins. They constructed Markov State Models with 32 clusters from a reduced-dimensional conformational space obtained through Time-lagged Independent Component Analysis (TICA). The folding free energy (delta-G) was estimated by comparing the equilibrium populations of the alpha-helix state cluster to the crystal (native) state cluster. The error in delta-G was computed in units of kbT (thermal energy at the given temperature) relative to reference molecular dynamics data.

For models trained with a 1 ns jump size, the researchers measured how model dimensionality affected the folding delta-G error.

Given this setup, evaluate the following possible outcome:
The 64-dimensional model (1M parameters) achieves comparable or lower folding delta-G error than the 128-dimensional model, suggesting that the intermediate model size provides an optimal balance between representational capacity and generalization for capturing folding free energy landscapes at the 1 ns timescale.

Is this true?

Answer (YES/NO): NO